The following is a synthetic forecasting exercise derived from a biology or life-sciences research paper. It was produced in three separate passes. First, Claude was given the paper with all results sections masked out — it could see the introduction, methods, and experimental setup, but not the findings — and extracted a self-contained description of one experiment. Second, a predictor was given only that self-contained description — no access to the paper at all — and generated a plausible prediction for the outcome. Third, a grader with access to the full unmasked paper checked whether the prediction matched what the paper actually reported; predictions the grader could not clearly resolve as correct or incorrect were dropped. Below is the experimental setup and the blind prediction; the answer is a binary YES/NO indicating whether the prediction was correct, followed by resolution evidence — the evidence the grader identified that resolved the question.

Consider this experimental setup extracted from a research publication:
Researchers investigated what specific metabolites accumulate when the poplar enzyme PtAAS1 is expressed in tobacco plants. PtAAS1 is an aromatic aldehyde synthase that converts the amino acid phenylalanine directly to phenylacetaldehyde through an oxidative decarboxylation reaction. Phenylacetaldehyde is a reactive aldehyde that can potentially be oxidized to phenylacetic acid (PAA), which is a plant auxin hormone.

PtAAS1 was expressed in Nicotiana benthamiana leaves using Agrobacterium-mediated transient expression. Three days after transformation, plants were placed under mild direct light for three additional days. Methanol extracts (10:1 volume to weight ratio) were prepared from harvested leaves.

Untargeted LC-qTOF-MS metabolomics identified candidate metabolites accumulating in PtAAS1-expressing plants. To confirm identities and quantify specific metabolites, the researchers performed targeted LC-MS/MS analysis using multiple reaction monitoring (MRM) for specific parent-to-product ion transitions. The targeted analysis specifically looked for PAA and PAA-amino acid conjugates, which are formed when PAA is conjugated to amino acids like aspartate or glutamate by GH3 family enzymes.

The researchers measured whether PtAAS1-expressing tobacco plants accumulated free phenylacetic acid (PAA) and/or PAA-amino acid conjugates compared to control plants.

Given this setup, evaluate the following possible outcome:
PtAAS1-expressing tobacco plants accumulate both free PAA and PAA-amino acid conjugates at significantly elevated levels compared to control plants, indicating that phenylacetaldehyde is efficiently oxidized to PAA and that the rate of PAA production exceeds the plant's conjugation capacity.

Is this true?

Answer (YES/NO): YES